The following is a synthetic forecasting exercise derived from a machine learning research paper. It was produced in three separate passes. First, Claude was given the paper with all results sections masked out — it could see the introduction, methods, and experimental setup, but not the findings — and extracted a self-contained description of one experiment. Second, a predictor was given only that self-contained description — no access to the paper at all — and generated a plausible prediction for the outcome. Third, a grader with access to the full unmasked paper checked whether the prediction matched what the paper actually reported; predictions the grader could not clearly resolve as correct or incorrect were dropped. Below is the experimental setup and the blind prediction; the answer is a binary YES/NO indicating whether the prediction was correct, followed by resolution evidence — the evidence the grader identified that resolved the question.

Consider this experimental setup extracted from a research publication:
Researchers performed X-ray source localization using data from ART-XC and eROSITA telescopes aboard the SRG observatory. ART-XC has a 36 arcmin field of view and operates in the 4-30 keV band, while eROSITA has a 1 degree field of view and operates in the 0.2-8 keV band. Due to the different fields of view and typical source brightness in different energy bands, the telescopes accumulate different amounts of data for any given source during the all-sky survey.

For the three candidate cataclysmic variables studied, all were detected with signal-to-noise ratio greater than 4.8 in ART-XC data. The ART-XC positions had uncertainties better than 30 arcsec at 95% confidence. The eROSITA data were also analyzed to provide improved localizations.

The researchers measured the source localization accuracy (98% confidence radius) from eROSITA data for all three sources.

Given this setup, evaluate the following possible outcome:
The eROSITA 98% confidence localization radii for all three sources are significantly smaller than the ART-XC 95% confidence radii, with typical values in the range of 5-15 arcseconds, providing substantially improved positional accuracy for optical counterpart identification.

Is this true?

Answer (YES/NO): NO